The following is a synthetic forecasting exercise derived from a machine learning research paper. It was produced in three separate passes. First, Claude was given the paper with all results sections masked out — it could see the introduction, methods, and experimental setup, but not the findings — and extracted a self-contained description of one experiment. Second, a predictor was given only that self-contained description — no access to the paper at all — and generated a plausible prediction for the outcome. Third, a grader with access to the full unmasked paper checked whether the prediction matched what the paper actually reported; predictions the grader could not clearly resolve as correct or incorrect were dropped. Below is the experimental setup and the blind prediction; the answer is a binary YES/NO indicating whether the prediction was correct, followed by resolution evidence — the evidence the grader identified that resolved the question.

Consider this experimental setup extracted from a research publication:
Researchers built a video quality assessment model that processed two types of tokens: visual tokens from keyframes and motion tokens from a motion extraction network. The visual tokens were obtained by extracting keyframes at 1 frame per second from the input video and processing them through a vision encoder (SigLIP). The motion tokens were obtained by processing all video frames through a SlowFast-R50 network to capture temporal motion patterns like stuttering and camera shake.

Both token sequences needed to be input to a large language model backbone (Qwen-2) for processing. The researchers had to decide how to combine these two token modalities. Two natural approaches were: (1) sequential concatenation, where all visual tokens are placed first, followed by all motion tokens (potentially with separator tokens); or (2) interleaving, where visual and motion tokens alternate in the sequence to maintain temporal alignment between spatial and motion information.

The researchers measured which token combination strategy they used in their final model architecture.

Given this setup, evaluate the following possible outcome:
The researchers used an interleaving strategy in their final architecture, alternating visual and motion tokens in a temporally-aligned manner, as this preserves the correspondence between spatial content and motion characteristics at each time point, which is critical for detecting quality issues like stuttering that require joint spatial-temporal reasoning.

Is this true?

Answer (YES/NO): YES